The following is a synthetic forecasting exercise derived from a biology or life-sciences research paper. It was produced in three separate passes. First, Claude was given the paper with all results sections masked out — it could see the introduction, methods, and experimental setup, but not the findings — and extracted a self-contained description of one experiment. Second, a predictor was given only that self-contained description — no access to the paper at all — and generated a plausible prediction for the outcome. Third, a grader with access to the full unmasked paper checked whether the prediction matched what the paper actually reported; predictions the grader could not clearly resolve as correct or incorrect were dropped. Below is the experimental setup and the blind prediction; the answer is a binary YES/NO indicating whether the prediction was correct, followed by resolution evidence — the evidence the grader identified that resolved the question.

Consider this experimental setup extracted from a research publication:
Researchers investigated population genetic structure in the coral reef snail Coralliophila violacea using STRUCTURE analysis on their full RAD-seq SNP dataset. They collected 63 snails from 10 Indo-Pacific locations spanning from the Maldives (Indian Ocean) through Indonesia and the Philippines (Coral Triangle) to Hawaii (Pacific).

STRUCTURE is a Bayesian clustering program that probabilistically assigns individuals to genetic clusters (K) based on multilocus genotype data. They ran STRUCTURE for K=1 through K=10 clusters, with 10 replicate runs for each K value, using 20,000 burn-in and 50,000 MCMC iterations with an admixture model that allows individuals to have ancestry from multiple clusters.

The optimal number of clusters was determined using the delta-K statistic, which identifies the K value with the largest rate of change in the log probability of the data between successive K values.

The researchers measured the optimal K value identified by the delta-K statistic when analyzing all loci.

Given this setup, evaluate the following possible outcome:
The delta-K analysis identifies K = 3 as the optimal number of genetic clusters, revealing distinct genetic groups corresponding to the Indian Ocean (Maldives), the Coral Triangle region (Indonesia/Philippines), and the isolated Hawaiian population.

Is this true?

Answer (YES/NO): NO